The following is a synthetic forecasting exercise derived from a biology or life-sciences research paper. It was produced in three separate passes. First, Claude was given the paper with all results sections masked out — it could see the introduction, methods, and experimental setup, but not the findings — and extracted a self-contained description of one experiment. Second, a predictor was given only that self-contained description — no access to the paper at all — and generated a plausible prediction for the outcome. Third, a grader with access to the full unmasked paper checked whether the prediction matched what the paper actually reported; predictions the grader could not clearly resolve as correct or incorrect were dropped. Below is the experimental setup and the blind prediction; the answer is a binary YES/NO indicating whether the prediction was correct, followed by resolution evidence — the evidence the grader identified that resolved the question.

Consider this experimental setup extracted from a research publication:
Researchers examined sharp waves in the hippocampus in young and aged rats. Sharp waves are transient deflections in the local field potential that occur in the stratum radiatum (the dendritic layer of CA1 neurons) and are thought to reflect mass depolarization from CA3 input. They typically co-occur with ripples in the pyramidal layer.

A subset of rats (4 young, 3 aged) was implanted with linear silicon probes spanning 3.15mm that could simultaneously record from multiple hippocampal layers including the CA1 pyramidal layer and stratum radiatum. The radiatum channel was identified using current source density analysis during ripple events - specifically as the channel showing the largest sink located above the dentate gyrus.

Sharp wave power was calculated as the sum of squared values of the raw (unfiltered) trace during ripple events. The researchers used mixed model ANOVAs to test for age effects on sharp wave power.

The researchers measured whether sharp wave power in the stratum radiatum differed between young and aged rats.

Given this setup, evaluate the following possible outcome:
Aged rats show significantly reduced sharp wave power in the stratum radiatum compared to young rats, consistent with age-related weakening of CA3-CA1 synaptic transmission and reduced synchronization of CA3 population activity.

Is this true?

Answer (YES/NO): NO